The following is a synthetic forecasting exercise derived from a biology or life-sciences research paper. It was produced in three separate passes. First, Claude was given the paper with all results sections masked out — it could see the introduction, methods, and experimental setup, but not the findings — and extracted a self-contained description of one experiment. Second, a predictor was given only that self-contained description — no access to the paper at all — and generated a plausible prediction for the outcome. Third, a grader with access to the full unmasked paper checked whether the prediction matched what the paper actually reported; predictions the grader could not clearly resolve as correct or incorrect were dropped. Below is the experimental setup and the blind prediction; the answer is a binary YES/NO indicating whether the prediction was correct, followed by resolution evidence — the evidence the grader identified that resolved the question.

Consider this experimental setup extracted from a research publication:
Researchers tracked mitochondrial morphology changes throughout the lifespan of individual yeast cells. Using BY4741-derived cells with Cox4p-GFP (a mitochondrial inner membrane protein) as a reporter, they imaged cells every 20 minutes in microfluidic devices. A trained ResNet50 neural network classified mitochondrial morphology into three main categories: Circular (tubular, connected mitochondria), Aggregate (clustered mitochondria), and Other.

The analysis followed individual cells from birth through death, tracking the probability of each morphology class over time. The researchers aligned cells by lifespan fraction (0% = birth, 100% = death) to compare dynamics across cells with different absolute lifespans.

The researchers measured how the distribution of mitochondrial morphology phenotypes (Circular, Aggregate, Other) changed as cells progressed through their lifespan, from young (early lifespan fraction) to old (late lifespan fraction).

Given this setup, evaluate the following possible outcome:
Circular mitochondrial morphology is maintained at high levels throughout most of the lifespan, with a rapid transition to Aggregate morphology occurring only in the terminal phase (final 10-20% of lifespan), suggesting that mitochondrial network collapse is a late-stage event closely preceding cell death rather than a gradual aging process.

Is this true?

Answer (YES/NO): NO